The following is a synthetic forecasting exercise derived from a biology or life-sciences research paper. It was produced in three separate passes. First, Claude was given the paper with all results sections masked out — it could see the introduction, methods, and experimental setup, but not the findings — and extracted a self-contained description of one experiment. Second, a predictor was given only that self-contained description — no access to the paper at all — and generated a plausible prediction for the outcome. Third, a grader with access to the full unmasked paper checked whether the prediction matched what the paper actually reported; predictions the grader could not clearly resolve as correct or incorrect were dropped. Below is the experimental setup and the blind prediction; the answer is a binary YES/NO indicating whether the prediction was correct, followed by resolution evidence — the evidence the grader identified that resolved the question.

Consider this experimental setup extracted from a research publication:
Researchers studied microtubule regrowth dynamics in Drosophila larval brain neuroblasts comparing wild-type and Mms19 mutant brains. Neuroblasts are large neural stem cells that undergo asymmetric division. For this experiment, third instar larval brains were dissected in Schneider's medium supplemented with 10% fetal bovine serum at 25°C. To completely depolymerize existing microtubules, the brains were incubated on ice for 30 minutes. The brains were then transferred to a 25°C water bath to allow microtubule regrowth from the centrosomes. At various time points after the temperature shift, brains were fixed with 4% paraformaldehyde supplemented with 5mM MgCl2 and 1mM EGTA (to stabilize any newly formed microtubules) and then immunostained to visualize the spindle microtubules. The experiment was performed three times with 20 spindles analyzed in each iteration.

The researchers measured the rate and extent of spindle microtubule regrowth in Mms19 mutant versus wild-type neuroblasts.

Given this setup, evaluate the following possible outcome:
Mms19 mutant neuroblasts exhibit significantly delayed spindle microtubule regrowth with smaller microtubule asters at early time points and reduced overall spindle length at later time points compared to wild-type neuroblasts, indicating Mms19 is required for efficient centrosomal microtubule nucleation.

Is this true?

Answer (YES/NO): YES